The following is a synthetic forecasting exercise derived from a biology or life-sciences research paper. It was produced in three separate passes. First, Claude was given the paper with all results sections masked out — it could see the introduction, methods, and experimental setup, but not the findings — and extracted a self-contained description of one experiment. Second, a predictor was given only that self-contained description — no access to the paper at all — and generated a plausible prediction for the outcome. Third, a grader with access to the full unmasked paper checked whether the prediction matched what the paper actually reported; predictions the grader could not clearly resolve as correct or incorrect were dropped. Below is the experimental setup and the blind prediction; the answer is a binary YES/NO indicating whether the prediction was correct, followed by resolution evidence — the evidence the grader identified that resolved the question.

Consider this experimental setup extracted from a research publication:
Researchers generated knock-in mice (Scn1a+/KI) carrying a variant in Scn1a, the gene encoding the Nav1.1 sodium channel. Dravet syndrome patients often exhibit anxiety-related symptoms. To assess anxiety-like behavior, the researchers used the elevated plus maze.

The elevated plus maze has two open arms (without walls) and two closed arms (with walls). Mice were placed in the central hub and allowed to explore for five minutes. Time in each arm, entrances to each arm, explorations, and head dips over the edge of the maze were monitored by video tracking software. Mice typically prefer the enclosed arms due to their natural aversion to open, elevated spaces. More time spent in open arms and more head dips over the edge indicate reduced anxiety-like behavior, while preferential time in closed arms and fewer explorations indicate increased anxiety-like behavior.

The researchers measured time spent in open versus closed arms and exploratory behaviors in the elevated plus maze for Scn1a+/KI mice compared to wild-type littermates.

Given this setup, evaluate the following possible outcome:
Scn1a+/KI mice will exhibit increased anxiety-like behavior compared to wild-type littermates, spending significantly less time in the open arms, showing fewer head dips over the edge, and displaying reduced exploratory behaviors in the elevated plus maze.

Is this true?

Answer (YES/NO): NO